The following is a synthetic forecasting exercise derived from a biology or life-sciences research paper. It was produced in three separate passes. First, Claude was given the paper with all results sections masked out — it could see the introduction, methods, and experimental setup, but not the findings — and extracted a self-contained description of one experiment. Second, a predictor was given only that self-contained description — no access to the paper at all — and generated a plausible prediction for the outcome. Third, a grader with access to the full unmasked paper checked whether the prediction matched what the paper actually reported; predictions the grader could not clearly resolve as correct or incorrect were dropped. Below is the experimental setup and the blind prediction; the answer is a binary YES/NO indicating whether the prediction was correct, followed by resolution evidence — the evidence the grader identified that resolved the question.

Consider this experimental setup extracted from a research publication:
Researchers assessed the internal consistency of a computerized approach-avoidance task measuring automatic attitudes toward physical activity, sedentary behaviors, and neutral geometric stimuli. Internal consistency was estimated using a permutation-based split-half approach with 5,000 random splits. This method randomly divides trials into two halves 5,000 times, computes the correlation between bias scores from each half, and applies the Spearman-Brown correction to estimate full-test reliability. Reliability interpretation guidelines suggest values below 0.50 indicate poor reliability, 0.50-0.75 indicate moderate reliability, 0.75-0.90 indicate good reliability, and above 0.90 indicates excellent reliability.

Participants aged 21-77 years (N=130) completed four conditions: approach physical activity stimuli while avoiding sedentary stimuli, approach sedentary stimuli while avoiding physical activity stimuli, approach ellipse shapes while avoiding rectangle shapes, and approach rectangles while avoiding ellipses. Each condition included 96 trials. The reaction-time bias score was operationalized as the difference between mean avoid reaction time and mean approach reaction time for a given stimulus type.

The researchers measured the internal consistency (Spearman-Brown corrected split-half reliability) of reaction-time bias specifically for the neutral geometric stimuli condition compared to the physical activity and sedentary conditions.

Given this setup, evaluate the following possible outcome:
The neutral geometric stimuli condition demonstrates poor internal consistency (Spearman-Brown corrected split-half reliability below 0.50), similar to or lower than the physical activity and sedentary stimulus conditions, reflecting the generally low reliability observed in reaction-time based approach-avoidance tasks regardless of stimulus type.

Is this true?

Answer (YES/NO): NO